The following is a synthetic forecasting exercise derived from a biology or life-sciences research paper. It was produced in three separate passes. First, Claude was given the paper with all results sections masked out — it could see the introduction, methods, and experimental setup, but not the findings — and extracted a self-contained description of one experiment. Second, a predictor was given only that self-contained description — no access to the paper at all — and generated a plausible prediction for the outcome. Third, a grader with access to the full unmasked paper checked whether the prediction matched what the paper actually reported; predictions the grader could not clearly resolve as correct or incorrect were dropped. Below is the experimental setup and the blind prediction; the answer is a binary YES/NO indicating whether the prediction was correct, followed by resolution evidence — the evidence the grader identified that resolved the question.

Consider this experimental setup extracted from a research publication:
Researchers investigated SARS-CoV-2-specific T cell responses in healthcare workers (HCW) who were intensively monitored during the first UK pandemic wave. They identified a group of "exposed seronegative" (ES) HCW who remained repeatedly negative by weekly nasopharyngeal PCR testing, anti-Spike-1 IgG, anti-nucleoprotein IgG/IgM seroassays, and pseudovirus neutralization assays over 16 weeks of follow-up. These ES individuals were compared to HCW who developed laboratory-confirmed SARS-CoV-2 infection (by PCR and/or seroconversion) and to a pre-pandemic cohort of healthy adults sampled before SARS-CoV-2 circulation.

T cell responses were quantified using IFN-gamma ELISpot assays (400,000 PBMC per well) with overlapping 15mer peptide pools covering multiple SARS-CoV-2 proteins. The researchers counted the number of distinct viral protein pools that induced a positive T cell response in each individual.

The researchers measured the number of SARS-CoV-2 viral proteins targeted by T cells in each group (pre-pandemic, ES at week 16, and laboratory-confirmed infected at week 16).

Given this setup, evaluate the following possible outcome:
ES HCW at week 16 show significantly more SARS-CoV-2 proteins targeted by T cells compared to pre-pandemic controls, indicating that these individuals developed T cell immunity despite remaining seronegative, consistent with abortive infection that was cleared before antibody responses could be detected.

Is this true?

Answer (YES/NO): YES